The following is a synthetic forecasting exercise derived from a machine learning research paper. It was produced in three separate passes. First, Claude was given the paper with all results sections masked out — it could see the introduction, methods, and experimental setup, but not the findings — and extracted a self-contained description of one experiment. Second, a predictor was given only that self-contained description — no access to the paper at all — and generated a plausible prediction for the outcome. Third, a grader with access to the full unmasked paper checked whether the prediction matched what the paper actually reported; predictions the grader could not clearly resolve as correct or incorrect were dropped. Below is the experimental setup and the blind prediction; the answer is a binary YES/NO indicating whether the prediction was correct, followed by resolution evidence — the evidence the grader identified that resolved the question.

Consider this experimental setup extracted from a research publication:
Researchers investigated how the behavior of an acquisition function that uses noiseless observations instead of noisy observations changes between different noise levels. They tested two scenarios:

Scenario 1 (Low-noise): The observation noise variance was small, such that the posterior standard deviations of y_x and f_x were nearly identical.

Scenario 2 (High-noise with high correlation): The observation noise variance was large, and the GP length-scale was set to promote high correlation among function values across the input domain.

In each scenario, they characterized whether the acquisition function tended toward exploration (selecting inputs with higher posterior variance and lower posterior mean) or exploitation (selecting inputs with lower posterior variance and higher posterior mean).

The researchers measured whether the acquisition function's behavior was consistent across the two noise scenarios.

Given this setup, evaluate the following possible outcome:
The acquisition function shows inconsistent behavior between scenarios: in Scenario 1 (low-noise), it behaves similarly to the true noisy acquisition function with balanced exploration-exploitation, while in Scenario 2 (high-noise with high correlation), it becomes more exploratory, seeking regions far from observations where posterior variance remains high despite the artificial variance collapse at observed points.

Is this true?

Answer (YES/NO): NO